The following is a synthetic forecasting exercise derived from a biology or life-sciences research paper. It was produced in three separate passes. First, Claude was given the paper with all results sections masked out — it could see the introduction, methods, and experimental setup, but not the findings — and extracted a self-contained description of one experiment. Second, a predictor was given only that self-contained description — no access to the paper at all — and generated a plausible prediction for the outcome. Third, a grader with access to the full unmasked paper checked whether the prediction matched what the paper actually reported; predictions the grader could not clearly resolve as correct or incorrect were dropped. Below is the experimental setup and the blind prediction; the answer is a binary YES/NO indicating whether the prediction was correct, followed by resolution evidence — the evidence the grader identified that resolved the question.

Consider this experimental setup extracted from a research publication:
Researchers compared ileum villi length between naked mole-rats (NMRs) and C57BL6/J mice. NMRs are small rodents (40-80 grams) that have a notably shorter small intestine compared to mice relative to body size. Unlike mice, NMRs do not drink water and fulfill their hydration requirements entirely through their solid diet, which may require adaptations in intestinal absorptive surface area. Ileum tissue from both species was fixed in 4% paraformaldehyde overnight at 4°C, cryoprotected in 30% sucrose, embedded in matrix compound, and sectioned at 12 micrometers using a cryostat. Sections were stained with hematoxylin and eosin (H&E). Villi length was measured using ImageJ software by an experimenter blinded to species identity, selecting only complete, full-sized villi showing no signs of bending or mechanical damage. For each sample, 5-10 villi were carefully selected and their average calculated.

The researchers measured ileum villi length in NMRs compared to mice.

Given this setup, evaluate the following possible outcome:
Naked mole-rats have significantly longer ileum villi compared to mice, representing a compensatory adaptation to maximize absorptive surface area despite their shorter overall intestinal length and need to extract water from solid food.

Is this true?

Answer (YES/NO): YES